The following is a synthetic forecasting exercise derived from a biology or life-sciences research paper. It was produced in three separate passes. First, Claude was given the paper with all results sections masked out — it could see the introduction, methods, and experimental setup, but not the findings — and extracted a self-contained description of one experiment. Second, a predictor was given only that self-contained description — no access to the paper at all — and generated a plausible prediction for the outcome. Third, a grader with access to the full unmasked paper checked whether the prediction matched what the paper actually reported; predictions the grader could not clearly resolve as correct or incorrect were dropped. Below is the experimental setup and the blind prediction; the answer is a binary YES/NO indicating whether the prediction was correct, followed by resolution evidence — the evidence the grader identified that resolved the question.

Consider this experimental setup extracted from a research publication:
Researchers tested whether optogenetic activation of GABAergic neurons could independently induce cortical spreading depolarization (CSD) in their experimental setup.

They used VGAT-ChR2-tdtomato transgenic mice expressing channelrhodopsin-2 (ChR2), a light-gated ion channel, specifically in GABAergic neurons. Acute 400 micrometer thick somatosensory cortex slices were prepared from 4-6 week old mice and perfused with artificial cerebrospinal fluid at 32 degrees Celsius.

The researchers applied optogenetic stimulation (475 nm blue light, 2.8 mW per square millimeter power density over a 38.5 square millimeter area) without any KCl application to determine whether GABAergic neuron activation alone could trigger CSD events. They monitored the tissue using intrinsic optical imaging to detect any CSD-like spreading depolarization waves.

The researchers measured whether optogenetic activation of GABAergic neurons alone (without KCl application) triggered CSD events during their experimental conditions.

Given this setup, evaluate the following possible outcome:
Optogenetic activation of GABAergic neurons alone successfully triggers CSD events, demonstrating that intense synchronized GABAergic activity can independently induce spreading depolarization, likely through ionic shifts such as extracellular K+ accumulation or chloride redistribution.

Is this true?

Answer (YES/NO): NO